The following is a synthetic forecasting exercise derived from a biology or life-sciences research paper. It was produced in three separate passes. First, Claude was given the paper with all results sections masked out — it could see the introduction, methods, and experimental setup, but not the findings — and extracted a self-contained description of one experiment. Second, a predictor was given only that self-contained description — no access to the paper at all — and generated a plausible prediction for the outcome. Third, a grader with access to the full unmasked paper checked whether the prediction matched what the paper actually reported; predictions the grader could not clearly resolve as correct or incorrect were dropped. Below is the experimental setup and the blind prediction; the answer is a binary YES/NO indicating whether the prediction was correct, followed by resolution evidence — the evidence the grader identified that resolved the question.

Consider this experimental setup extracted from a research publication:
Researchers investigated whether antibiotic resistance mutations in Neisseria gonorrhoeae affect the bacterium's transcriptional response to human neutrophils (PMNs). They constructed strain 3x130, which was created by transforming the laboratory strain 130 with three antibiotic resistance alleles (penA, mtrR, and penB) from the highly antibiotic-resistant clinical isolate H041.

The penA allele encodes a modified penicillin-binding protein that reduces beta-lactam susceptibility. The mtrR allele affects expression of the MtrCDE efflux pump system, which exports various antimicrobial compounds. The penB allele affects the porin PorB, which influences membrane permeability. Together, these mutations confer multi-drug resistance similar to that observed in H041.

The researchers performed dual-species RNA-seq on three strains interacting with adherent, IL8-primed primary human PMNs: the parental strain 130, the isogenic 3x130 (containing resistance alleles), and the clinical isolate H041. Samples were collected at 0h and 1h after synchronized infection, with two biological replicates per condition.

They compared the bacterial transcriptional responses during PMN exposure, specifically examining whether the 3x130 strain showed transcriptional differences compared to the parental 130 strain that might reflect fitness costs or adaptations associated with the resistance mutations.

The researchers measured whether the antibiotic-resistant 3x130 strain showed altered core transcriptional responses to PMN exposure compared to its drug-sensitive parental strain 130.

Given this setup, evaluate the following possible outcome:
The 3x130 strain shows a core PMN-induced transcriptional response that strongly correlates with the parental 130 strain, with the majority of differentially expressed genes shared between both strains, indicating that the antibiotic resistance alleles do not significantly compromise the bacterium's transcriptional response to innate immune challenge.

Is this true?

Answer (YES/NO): YES